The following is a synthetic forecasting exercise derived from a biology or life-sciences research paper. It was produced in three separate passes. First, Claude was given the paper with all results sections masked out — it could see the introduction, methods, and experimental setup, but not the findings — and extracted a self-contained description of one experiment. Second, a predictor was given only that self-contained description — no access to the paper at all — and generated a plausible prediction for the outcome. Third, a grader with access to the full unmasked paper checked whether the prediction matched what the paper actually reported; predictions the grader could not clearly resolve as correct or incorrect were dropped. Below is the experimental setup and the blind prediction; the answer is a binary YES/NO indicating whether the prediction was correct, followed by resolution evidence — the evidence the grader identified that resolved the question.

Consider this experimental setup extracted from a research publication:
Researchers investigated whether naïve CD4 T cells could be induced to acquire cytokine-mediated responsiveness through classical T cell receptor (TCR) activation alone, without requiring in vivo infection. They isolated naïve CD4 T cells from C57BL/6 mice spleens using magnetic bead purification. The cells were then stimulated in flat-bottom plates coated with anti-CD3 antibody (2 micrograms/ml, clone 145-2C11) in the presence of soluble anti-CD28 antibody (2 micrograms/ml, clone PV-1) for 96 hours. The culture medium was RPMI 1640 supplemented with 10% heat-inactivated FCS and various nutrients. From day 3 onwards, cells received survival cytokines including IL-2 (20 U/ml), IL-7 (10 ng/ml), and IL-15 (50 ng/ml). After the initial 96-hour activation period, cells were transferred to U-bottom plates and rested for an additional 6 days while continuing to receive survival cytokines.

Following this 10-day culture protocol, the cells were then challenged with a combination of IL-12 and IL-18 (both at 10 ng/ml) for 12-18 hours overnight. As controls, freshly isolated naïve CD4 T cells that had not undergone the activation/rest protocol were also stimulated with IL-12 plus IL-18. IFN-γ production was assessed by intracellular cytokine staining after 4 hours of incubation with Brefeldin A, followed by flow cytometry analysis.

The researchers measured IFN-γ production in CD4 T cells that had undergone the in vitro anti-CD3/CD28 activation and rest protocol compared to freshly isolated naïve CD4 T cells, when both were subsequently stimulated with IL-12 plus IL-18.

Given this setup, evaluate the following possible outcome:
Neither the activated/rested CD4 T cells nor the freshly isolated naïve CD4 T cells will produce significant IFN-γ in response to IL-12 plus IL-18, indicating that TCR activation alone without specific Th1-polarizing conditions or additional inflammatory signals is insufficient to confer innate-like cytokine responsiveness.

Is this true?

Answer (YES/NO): NO